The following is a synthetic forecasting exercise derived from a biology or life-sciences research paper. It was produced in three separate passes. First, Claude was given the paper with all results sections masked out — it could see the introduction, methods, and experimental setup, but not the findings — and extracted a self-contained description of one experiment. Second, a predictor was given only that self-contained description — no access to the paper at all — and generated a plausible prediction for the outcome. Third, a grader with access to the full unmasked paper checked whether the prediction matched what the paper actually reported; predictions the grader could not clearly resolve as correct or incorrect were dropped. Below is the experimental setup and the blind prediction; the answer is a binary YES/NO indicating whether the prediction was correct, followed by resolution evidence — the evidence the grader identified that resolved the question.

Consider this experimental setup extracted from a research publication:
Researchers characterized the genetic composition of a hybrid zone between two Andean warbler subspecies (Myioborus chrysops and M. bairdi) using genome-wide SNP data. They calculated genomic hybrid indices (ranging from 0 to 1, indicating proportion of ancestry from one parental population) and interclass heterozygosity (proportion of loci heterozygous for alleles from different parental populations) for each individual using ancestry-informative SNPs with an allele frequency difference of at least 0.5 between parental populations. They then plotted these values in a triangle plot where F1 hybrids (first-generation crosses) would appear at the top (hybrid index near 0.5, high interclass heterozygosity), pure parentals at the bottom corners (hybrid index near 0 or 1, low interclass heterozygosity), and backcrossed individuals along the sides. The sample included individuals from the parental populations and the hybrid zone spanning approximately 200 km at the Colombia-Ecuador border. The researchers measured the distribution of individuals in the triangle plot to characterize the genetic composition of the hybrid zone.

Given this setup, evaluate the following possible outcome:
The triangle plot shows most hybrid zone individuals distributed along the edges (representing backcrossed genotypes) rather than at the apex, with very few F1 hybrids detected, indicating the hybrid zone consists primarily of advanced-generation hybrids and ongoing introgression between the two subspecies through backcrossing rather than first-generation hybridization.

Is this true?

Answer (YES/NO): NO